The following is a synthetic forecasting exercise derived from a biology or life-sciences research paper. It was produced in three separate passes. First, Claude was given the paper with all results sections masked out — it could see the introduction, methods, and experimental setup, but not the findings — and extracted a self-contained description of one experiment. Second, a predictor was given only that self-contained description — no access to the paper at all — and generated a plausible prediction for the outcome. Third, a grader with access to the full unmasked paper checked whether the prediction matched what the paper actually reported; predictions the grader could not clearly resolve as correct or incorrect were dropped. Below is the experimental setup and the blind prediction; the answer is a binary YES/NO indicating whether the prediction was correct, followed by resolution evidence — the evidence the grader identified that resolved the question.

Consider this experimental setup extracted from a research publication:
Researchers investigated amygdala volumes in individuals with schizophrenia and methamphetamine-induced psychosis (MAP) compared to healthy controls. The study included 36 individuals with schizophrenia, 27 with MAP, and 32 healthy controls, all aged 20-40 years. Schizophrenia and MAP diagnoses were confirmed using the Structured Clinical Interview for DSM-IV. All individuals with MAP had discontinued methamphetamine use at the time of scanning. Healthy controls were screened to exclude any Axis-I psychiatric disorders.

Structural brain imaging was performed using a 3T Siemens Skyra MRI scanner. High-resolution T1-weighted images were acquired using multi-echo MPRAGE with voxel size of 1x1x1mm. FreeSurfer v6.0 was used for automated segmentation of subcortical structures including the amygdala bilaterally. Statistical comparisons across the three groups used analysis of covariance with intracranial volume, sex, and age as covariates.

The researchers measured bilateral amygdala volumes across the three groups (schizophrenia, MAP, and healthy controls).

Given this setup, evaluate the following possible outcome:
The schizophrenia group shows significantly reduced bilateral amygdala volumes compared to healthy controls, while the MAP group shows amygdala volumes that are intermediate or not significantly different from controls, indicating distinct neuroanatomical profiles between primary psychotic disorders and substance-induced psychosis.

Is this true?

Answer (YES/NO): NO